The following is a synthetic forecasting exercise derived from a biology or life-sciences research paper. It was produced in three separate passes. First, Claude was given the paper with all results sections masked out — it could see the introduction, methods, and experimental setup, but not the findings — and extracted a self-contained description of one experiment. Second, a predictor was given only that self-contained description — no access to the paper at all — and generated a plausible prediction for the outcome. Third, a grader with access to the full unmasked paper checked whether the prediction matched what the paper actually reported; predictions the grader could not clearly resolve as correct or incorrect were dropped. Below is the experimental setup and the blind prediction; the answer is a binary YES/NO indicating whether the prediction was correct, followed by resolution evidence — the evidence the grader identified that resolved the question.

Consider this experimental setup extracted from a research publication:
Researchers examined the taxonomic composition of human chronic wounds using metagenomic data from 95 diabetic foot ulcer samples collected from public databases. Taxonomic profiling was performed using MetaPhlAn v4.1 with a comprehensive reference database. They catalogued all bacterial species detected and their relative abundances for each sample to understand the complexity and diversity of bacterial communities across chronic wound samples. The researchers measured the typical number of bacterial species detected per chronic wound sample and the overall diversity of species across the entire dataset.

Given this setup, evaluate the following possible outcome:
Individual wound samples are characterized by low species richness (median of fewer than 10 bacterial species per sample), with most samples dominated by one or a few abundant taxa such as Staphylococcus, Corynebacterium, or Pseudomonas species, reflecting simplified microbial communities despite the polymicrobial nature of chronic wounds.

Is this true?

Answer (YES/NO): YES